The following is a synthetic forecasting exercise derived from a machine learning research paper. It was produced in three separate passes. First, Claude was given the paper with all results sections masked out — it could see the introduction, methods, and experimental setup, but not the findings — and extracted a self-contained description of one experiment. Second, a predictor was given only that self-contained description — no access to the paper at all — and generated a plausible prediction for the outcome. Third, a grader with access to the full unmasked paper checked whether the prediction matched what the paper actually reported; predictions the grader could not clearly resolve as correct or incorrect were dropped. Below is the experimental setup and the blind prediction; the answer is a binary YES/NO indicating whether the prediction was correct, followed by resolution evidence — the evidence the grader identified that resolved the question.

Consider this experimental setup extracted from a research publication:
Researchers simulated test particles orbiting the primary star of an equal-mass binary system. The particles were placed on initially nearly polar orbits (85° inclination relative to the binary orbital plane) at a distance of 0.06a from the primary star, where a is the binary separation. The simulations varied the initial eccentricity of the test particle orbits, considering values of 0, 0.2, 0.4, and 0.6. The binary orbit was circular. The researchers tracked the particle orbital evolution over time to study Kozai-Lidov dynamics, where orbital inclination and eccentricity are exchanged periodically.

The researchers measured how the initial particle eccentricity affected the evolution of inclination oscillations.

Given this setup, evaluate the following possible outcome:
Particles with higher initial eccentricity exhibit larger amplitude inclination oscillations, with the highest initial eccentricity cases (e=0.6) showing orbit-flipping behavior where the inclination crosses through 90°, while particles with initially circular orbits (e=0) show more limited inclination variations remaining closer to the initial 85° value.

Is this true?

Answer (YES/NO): NO